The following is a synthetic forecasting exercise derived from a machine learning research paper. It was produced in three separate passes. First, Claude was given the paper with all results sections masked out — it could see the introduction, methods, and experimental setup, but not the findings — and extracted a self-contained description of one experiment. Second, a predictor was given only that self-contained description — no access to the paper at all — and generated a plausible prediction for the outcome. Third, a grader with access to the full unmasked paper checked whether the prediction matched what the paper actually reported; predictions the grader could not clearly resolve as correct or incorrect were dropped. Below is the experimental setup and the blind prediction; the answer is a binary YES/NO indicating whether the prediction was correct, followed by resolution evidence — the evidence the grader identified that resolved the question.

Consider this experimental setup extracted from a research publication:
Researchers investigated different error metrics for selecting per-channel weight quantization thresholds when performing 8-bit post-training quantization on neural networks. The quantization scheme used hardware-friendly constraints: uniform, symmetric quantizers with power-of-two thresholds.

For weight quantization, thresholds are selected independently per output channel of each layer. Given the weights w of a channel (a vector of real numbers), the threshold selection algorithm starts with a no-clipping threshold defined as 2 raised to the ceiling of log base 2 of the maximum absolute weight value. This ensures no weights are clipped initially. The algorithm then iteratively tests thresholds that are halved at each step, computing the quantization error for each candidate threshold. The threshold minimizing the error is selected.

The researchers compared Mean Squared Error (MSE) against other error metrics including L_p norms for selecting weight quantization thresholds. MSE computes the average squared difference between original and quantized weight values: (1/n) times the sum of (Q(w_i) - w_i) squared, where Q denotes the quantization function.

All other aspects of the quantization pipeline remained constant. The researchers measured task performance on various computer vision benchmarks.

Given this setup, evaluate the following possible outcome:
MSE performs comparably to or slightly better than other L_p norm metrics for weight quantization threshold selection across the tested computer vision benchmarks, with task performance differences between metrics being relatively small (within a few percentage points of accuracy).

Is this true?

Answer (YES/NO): NO